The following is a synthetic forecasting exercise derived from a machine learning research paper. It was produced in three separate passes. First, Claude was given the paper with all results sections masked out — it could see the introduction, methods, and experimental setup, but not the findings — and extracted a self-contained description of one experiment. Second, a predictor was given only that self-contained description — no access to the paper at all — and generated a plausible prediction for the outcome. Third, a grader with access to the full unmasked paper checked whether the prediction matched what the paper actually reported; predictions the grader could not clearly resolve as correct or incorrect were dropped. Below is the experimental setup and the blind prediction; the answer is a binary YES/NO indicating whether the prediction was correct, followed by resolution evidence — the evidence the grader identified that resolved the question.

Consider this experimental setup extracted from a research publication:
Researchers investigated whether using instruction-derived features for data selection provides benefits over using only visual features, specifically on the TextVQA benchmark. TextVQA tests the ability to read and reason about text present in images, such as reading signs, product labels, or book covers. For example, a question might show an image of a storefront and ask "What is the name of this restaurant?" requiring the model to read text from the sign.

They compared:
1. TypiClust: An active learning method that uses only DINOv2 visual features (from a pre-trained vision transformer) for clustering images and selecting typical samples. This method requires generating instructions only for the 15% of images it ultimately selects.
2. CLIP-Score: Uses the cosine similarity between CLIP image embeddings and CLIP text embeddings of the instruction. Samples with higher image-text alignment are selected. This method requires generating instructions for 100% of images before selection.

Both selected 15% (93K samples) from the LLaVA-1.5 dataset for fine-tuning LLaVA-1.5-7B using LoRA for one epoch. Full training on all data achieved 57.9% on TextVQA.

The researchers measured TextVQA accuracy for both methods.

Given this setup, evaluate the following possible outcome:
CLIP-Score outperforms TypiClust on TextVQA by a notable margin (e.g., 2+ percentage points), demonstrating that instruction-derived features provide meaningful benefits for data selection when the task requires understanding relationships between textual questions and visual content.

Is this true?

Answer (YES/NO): NO